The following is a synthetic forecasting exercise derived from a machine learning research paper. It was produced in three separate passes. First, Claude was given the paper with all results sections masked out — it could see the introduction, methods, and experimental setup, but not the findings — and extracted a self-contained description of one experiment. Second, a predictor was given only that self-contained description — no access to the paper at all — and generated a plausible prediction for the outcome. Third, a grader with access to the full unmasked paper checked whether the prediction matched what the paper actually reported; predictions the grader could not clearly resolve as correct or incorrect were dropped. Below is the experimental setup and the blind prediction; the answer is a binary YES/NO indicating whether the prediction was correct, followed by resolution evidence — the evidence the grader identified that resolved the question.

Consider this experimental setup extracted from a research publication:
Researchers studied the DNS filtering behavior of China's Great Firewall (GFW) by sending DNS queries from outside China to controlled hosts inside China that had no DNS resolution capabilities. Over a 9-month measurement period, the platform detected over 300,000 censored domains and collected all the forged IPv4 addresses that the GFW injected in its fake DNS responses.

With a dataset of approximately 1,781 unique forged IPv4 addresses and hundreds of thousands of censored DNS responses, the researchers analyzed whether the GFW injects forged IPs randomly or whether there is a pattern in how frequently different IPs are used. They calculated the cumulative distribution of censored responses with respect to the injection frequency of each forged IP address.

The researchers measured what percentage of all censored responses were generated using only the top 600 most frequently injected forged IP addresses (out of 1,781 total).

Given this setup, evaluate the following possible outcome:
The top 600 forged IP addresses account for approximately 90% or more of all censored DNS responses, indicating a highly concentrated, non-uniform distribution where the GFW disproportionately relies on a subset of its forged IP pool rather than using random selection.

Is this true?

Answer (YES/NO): YES